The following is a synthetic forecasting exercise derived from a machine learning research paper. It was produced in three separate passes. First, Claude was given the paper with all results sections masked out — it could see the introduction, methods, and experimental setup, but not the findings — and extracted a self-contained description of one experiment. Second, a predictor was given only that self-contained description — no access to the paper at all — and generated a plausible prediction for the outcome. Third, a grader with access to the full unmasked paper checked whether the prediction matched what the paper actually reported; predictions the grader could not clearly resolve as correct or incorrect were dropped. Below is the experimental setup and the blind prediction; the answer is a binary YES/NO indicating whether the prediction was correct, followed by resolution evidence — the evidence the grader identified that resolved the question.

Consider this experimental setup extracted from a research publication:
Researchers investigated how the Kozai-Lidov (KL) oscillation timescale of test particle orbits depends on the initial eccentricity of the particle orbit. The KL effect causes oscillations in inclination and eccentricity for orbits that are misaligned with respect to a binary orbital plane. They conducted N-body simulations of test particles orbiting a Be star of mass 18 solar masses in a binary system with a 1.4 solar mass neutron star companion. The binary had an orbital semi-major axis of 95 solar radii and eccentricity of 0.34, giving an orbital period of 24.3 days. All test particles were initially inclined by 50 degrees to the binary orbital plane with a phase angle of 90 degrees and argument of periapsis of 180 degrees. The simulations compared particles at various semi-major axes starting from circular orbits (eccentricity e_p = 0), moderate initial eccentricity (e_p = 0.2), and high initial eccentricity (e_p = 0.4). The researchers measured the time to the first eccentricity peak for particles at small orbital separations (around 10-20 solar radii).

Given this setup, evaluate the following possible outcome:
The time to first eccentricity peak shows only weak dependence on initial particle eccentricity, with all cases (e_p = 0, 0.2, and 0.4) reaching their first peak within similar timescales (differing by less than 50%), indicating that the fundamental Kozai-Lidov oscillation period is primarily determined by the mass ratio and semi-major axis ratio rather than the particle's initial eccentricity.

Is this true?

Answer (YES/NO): NO